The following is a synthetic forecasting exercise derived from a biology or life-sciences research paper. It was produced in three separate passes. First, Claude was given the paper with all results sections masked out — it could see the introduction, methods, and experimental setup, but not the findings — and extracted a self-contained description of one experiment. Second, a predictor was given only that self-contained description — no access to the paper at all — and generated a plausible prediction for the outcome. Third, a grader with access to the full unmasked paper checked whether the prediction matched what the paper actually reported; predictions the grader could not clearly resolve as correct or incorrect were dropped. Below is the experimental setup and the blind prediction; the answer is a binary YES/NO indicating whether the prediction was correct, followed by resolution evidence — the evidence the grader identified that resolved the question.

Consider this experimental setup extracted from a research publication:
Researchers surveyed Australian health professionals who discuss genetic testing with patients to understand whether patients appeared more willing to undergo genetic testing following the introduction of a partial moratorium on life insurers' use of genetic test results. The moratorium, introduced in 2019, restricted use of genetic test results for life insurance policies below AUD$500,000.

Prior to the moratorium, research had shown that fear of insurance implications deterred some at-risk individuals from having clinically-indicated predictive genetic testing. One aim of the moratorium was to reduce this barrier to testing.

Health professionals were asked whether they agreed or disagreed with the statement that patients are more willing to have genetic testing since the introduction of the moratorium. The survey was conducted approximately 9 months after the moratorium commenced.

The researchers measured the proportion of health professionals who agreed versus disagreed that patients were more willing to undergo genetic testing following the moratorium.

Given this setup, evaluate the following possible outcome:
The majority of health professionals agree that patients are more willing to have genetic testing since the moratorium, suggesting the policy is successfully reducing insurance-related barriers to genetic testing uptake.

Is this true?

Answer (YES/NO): YES